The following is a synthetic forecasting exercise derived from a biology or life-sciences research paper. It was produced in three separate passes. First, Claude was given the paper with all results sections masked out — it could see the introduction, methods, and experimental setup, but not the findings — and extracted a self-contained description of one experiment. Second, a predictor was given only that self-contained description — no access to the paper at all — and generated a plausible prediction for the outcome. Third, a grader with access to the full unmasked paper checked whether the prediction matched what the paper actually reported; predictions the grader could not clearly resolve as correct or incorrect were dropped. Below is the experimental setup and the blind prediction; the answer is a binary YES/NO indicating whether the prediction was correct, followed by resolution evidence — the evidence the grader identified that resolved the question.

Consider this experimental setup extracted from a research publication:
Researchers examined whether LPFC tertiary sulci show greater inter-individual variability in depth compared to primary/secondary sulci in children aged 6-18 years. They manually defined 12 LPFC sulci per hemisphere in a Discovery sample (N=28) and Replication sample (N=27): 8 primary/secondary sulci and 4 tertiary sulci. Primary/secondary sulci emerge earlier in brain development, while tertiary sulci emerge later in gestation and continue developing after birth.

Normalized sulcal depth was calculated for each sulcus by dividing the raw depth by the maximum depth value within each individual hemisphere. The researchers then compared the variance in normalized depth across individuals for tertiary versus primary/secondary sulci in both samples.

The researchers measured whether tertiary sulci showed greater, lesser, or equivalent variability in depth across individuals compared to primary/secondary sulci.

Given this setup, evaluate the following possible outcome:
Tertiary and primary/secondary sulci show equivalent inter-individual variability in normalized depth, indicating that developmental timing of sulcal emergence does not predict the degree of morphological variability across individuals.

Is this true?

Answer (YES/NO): NO